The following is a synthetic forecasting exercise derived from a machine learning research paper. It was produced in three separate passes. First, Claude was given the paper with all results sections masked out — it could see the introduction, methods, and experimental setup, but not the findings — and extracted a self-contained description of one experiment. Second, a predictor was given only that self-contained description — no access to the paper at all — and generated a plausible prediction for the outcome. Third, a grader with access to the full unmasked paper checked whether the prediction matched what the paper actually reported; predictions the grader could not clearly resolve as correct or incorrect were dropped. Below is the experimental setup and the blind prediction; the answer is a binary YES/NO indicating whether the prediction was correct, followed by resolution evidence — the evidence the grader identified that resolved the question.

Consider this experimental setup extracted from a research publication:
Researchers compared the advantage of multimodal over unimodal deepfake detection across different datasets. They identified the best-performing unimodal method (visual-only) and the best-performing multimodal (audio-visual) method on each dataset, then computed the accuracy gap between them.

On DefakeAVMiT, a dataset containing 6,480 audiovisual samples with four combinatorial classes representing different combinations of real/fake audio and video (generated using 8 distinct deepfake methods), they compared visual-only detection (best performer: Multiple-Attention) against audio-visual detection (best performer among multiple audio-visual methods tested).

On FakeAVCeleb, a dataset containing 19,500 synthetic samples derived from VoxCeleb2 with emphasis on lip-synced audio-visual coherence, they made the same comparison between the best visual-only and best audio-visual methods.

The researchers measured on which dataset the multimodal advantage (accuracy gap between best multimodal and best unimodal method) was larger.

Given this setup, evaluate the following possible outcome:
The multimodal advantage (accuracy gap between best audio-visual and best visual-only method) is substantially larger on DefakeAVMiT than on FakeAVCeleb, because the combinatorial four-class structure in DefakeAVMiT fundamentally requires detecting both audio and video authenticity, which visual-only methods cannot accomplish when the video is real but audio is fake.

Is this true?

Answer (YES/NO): NO